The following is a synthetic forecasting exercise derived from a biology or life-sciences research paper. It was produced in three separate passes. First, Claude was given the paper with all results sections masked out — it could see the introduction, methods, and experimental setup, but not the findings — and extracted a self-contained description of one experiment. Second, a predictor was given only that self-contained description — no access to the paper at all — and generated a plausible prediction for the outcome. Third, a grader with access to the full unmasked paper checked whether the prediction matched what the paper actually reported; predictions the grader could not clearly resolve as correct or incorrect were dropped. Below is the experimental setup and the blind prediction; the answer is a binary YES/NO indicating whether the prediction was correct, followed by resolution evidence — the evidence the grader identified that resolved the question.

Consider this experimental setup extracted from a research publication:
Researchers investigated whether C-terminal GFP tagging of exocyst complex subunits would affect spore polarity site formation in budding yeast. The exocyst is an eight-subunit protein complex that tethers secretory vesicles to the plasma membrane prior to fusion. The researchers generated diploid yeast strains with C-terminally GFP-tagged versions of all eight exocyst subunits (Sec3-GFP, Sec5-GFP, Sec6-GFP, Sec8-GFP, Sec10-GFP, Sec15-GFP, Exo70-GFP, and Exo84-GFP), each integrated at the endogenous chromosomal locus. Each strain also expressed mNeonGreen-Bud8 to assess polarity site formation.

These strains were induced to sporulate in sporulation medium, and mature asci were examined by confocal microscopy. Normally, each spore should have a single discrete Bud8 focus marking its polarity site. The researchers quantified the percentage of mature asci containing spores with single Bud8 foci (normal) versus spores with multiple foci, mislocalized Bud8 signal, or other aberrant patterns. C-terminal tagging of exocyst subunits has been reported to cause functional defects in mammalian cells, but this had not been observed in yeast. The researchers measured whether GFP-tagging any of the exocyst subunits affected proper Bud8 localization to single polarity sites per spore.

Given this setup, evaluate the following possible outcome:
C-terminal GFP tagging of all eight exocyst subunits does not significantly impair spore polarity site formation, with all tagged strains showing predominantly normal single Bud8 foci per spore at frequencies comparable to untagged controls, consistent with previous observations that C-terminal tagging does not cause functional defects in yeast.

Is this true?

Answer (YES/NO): NO